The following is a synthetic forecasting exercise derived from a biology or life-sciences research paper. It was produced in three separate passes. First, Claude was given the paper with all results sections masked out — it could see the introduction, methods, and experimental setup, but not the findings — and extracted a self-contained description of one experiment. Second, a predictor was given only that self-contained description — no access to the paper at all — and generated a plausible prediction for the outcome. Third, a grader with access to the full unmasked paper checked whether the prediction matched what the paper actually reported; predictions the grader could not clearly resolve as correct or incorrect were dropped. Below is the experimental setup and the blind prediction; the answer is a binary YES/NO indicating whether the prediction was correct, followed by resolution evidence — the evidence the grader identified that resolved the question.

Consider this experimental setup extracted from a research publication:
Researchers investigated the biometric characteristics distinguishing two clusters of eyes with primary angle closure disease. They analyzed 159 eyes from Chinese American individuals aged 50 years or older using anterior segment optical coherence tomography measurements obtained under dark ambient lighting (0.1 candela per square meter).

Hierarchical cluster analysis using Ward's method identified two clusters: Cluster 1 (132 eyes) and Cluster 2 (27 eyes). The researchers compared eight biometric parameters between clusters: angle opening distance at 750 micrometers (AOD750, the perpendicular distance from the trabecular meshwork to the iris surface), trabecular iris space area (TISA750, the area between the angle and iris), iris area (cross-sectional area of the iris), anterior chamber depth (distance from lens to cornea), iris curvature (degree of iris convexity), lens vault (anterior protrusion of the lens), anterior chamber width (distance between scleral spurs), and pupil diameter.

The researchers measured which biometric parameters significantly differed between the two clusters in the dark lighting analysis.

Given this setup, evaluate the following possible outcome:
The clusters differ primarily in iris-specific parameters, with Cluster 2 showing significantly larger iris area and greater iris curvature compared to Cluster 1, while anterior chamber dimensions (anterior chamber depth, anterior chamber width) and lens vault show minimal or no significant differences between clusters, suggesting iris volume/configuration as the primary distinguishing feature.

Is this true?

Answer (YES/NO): NO